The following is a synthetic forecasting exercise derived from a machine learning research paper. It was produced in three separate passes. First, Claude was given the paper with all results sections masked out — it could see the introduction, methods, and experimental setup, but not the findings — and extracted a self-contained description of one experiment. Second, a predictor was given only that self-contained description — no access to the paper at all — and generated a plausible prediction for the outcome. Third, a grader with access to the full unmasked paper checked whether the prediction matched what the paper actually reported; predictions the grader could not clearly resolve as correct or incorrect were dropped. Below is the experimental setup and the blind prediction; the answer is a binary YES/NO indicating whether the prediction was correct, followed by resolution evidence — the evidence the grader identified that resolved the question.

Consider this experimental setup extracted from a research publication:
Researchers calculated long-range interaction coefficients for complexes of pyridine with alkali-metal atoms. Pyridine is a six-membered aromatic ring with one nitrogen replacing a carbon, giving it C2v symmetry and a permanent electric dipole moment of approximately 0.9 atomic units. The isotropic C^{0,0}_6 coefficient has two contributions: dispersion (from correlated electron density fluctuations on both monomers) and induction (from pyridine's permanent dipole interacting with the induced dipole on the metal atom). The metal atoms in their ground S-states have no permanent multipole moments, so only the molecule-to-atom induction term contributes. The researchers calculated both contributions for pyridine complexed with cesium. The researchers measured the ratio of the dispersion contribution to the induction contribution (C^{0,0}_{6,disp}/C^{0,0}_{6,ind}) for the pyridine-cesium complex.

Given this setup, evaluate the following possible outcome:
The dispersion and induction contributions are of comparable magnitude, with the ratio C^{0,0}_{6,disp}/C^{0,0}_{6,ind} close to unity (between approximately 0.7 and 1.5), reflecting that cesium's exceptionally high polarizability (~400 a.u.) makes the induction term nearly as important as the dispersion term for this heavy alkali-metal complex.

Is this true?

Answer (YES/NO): NO